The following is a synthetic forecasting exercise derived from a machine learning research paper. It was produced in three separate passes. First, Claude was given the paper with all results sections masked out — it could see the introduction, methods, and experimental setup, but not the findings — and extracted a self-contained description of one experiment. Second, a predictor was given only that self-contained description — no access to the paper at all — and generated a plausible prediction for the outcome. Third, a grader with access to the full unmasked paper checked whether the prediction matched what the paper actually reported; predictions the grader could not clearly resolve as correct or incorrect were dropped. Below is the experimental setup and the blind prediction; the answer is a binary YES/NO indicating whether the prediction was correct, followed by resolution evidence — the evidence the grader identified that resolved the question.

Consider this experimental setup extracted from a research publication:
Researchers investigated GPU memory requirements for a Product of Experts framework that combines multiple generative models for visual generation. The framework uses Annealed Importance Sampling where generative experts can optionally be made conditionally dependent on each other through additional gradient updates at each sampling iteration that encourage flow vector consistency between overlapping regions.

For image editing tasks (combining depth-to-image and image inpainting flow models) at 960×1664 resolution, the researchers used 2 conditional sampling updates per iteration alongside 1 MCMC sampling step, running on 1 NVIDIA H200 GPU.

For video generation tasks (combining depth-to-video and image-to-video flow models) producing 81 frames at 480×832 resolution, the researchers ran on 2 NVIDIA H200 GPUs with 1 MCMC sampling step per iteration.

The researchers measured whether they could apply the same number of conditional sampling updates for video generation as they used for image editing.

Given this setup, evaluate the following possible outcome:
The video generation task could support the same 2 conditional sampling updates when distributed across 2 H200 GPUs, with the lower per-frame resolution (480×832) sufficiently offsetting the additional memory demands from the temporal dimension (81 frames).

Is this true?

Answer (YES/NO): NO